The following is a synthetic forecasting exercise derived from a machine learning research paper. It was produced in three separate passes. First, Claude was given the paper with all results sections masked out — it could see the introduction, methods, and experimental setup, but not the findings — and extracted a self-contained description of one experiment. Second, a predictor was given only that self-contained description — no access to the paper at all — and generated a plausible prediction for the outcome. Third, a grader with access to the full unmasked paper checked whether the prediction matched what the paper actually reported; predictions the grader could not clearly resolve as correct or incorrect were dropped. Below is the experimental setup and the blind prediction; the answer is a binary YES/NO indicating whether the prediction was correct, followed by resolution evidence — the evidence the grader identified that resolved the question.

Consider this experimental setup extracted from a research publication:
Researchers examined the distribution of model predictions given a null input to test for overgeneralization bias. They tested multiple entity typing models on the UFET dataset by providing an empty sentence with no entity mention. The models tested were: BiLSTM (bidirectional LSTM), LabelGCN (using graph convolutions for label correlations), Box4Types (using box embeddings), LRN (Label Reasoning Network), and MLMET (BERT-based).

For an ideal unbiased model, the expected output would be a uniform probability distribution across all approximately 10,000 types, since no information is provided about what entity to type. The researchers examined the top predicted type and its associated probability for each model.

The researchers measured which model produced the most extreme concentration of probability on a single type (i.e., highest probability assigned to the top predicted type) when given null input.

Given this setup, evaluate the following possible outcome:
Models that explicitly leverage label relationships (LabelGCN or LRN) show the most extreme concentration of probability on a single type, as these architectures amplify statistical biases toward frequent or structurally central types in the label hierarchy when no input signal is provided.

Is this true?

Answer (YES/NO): NO